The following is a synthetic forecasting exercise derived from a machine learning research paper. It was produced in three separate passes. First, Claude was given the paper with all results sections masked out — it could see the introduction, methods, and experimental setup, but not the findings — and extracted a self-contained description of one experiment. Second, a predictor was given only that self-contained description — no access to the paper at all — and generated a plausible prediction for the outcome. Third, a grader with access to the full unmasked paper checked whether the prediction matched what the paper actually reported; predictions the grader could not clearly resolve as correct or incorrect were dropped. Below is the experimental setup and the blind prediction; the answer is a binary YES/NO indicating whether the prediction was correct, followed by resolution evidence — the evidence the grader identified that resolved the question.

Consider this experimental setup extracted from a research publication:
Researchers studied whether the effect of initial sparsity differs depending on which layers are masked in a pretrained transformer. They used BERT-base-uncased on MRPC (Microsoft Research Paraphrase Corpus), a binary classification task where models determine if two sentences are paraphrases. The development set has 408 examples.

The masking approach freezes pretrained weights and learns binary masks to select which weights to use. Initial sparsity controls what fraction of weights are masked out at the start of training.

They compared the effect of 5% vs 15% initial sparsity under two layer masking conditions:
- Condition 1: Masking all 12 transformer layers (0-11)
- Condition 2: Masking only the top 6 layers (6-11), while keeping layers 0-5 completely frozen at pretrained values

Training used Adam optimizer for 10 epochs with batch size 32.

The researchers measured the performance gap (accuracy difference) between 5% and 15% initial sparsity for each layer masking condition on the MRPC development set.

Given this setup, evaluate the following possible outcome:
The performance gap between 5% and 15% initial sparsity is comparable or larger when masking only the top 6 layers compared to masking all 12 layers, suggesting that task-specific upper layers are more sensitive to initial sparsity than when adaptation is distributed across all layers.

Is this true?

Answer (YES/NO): NO